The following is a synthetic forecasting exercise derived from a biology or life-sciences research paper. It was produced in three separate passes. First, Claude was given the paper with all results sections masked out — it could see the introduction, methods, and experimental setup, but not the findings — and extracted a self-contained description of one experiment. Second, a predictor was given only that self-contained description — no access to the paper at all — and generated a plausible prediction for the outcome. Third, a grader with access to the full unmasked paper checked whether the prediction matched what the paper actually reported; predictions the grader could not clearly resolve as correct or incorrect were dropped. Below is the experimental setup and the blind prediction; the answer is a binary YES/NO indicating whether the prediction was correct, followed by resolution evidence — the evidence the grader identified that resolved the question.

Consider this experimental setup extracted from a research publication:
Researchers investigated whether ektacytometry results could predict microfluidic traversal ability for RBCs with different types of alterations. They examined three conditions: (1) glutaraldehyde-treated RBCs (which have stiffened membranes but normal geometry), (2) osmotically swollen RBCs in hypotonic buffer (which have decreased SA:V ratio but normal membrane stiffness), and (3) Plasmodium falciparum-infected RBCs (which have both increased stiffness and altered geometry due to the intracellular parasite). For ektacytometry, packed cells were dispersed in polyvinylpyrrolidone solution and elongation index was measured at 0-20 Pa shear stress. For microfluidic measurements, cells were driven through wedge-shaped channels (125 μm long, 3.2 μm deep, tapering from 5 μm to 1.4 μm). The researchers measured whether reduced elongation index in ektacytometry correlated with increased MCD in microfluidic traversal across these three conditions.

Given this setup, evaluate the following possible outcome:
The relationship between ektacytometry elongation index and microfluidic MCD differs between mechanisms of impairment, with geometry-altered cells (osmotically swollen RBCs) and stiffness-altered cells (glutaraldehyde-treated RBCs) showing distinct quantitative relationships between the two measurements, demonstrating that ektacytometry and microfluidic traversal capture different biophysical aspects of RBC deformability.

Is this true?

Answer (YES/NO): YES